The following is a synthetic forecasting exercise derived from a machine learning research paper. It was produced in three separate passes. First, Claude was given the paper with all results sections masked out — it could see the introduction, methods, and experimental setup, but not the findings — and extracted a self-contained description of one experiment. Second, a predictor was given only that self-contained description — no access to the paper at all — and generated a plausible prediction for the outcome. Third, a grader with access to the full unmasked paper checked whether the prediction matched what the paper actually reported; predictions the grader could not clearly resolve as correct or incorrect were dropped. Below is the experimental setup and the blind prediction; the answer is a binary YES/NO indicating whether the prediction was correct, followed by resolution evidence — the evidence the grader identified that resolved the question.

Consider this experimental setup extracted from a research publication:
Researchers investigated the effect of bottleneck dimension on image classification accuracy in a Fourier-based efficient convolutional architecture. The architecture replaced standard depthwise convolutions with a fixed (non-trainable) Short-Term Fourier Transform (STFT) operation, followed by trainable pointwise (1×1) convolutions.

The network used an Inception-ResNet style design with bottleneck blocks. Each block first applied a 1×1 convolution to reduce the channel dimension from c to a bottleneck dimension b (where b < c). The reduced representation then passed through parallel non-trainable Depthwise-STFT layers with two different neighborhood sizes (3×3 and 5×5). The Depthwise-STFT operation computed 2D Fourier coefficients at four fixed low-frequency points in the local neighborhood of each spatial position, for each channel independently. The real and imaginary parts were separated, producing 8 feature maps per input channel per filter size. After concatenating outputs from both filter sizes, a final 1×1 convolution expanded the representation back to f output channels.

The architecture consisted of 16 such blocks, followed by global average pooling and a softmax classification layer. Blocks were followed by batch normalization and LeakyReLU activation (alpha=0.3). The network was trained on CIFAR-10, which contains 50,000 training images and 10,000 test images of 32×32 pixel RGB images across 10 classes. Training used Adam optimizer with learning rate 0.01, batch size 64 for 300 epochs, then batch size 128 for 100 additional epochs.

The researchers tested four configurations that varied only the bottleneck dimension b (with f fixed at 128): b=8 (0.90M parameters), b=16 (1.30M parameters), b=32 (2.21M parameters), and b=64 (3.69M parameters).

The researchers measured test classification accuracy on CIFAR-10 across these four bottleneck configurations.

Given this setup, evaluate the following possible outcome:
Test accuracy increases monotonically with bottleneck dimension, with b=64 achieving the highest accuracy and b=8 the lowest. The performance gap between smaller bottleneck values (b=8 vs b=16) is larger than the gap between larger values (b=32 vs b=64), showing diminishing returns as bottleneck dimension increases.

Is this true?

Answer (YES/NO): NO